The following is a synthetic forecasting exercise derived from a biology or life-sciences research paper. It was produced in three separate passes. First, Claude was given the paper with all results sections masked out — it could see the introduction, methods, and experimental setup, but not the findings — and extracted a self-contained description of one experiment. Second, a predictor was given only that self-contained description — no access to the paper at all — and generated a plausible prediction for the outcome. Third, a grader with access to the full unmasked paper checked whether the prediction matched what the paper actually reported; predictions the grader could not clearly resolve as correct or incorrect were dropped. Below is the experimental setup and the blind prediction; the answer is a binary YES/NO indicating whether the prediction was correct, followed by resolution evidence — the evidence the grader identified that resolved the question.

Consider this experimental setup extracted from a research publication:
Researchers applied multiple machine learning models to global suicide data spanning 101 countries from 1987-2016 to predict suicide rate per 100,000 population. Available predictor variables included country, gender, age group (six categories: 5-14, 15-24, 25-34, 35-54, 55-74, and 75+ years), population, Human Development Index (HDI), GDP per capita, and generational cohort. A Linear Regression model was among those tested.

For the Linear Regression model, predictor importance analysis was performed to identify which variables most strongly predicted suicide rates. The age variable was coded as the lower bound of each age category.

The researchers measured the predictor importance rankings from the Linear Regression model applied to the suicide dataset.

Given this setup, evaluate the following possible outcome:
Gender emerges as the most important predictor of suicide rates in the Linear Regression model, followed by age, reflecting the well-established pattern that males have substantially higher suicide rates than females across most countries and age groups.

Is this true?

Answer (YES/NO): NO